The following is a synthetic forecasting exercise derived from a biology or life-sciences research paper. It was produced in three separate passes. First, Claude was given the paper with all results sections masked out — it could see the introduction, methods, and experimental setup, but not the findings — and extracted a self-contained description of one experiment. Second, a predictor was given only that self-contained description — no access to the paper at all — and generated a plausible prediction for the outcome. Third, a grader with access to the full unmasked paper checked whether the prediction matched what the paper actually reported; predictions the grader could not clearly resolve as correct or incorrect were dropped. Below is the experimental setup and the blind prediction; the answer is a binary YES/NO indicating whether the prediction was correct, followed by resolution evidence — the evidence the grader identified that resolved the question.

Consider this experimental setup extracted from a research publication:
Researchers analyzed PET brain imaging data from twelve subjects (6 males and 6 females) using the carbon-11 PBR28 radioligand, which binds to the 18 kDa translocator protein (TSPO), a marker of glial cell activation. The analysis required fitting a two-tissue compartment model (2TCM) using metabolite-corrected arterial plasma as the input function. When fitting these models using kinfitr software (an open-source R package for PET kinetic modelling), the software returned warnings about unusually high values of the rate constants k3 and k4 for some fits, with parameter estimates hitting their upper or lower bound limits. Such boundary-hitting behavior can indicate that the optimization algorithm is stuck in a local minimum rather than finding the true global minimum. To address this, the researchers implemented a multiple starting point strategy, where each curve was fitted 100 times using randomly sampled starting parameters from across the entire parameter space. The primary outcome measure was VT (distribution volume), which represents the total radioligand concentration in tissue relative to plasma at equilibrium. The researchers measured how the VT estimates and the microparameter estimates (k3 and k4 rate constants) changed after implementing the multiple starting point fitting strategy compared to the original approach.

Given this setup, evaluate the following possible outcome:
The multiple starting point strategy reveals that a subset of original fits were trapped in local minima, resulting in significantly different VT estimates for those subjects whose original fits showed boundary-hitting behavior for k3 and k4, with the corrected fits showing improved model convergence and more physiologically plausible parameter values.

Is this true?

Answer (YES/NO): NO